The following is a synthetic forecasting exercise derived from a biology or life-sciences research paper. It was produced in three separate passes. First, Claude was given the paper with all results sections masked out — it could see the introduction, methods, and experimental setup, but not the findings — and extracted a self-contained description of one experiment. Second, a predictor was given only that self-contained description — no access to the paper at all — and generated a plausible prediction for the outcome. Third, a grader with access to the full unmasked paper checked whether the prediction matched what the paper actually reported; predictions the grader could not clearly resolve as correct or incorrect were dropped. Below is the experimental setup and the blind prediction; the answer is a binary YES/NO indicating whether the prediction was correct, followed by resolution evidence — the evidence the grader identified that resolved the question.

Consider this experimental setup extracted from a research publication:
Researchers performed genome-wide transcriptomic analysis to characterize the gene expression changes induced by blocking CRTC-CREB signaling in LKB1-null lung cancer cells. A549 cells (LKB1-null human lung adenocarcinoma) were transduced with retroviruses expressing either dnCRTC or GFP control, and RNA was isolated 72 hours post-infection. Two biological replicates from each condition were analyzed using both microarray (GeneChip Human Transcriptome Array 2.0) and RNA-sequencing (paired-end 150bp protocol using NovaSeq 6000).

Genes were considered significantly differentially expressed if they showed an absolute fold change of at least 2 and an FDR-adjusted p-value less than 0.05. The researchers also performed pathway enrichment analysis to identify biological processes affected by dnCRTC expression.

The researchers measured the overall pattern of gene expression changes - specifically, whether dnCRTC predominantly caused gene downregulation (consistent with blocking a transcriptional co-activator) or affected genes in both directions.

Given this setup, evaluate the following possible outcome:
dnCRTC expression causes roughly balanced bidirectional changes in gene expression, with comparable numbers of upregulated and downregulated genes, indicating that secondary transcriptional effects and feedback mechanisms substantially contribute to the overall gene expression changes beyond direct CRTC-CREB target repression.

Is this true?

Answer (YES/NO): NO